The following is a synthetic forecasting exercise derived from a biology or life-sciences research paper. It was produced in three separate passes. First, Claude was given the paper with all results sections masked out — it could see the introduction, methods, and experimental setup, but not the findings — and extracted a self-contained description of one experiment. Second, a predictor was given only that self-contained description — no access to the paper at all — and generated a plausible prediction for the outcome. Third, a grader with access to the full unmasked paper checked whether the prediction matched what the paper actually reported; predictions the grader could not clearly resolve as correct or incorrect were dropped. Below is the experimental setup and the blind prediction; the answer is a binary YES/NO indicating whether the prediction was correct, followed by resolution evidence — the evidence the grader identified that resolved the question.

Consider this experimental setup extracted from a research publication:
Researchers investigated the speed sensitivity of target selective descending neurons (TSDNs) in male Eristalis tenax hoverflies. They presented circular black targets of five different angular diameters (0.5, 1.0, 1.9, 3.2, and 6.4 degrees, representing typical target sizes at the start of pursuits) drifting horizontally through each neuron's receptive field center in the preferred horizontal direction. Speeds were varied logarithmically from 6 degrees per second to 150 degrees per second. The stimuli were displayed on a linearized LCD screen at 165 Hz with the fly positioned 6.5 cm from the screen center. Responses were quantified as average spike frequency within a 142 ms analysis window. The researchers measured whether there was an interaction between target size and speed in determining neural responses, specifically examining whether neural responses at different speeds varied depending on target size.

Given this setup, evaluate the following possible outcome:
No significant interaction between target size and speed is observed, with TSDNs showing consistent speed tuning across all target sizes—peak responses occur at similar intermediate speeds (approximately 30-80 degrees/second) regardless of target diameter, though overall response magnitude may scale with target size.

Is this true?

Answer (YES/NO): NO